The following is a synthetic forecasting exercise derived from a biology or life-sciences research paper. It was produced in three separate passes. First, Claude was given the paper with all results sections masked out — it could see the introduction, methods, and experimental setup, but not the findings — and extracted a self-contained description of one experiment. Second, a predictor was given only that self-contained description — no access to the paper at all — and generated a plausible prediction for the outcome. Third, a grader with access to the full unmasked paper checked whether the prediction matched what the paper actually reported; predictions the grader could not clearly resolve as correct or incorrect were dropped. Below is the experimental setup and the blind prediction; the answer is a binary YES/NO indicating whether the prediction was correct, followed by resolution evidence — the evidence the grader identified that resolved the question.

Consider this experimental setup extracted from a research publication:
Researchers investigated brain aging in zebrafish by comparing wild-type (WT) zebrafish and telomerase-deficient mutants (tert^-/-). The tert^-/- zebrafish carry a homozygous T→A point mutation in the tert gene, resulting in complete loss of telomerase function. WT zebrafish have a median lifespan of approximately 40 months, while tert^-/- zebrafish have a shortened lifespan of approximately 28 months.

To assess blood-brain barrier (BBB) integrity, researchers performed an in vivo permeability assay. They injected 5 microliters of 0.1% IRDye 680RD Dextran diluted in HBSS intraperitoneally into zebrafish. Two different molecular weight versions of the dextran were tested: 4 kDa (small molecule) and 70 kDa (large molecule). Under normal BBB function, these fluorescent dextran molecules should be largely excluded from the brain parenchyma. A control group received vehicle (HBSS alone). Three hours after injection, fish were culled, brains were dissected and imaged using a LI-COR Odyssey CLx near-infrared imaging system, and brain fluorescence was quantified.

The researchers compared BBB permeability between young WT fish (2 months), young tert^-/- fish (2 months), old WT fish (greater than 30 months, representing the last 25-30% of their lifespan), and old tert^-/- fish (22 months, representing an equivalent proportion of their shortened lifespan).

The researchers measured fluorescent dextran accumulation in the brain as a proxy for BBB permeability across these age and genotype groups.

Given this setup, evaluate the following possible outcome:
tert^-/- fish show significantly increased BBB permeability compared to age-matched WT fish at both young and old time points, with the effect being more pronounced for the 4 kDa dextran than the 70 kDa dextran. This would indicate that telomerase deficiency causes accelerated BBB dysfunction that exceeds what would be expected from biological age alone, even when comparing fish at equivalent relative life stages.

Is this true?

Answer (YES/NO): NO